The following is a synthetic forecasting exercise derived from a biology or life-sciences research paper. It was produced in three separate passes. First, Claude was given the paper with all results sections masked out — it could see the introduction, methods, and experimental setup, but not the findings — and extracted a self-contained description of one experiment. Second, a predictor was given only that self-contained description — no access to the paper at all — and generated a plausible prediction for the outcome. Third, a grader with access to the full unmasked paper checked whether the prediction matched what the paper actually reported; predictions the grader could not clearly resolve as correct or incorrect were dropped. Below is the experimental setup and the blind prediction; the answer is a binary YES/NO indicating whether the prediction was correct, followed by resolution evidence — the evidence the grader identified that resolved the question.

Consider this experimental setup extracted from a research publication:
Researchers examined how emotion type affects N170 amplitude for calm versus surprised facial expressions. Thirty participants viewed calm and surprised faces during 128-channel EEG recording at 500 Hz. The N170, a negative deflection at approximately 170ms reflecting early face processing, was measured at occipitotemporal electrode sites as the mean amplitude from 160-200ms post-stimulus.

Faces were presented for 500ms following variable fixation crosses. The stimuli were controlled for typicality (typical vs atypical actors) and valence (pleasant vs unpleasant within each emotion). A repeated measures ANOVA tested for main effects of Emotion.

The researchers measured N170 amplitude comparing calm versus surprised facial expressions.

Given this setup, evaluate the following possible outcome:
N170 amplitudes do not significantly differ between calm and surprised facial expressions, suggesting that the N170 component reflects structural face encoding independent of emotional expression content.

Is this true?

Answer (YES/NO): NO